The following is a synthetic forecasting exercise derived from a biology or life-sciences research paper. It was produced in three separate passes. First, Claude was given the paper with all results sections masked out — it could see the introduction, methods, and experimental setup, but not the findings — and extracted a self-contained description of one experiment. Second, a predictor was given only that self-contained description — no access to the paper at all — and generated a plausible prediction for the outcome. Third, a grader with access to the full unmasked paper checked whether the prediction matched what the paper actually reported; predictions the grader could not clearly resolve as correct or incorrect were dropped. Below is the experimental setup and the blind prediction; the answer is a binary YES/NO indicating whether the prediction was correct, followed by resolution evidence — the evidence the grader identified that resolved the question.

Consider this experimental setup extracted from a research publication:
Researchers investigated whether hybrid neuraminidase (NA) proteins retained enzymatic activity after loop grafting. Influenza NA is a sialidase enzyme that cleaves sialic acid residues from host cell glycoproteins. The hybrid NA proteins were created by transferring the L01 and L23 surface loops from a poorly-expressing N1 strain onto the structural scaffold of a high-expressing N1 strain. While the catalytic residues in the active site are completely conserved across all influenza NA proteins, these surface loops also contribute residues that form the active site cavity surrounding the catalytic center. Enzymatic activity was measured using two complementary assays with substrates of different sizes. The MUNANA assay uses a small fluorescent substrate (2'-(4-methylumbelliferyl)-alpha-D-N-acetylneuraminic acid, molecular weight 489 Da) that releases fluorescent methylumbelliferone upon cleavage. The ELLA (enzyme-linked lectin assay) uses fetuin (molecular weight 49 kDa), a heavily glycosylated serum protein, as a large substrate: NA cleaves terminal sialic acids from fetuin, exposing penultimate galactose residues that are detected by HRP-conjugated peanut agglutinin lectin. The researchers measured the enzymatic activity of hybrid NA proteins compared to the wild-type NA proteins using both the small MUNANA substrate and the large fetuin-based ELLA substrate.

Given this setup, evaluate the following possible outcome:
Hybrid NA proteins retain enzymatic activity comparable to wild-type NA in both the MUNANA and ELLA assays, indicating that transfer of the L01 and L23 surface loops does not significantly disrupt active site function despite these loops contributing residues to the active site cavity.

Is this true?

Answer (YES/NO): YES